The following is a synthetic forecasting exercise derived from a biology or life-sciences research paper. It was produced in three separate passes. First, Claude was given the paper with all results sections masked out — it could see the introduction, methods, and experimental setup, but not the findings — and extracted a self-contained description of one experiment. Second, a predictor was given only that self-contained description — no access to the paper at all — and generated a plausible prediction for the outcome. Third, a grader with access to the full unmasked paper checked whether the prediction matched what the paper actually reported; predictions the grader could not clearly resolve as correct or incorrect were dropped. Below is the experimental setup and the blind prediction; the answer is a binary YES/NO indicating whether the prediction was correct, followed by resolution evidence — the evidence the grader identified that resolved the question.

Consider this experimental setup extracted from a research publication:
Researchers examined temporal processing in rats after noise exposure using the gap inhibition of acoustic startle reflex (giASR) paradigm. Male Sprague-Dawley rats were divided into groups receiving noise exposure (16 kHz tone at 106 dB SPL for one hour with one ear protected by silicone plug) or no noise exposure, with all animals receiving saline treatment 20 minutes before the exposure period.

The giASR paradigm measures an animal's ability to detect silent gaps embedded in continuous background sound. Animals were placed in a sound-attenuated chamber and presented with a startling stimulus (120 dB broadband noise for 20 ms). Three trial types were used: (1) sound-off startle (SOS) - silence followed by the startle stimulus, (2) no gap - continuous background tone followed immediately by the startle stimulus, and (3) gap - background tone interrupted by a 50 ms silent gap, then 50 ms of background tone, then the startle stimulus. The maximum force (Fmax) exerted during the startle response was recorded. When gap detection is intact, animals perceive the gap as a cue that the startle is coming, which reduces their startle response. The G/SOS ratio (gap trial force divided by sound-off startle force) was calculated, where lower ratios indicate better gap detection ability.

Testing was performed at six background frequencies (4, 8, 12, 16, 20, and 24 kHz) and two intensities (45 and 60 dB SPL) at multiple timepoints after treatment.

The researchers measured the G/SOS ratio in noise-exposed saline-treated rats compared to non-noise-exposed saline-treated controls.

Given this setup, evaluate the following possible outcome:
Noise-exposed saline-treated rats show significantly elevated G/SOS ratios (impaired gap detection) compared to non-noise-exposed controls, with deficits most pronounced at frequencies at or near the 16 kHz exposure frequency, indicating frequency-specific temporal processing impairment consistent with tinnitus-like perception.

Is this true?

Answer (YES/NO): NO